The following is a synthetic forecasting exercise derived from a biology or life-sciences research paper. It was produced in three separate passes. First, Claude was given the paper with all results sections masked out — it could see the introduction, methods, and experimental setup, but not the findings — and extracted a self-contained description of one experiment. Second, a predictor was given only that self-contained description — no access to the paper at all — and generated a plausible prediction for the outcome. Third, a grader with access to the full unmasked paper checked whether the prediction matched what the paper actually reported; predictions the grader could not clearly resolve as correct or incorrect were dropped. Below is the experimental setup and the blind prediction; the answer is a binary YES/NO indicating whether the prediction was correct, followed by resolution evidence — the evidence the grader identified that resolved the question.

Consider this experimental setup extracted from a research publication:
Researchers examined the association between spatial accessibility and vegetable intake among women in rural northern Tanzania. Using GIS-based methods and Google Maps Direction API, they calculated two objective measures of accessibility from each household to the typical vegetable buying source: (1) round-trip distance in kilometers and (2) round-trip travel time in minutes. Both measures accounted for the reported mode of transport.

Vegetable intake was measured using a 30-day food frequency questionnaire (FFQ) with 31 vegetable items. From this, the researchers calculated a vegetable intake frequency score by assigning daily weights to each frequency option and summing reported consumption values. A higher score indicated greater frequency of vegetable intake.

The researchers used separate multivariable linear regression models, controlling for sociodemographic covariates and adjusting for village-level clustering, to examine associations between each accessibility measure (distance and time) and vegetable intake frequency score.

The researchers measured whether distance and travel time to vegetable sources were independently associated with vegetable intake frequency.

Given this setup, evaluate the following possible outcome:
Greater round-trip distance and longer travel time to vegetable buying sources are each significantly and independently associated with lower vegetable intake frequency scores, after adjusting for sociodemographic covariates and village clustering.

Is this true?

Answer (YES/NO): NO